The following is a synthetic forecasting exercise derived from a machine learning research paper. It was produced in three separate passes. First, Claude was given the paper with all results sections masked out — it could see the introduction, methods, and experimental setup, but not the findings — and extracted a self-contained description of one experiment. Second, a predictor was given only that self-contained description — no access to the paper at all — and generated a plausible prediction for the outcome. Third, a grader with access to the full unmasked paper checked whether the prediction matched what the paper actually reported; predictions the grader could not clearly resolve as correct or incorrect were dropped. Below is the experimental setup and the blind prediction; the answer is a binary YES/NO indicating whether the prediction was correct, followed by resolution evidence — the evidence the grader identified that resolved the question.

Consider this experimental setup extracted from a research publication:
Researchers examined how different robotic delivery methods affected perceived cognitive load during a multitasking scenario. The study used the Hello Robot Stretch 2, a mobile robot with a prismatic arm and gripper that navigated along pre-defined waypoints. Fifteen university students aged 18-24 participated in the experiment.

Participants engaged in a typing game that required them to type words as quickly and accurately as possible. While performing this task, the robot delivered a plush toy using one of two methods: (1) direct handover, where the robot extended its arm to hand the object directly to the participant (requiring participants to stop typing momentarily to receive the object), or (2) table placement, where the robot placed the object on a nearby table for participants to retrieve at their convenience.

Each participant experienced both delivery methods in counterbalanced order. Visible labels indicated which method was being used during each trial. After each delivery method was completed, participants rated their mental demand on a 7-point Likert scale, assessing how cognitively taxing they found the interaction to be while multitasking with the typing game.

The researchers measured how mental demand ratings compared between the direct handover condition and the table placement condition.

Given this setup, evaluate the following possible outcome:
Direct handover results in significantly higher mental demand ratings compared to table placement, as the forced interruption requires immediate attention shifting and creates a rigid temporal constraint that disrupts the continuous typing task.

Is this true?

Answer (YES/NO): NO